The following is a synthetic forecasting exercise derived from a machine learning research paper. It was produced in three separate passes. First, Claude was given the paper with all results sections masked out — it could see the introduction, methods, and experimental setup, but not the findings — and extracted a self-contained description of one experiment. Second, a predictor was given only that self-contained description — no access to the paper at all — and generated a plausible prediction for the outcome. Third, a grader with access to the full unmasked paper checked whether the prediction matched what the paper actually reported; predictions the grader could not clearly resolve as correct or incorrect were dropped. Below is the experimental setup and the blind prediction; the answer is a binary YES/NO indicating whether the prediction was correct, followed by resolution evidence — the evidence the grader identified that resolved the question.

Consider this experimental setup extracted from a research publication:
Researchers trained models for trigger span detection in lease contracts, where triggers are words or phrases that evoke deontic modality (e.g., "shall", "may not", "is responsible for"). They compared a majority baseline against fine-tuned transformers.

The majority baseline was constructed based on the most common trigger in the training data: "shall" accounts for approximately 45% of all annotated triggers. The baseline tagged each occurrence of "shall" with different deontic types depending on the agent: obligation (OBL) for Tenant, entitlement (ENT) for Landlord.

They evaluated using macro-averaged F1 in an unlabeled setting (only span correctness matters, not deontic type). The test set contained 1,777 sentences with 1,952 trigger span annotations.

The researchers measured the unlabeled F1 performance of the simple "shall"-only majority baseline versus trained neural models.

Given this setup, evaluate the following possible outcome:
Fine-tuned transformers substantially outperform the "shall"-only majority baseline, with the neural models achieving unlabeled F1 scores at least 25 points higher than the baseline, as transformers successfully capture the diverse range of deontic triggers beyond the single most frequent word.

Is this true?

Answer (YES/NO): YES